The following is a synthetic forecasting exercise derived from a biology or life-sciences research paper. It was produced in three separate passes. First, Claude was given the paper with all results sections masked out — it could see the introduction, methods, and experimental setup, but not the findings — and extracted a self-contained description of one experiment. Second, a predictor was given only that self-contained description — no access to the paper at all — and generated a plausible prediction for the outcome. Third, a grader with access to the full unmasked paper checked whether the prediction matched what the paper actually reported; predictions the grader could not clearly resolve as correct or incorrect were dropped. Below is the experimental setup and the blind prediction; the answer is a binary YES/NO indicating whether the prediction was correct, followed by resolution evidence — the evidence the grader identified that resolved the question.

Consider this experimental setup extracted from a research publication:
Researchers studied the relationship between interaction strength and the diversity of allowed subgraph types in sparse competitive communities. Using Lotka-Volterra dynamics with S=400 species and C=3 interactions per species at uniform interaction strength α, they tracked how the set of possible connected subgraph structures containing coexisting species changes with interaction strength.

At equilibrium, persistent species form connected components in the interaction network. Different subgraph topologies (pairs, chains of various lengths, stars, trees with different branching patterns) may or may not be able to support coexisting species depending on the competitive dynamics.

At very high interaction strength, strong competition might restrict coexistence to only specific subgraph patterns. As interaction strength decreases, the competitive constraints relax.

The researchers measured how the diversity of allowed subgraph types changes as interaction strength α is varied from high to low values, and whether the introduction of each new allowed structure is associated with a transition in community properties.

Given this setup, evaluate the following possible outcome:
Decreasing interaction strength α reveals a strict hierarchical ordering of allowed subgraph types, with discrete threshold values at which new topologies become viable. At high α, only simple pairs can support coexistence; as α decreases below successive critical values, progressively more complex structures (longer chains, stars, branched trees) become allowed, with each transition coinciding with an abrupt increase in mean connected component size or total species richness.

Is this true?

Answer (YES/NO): NO